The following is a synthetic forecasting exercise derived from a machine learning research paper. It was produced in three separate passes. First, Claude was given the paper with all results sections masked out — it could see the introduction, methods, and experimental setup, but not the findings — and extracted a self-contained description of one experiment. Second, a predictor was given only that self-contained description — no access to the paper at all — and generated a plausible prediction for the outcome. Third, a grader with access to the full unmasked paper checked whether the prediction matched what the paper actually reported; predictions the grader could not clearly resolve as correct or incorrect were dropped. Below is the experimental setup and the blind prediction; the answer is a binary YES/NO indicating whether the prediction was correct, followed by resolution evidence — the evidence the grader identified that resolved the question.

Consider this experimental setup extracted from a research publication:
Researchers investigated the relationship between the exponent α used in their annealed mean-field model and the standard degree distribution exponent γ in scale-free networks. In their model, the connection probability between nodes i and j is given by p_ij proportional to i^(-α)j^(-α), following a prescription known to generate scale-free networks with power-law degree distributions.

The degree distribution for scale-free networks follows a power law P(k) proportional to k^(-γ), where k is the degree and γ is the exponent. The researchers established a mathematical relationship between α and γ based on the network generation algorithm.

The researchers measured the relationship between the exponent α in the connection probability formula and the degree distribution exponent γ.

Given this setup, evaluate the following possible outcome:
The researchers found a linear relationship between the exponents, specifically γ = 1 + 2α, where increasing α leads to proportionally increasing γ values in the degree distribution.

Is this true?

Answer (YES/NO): NO